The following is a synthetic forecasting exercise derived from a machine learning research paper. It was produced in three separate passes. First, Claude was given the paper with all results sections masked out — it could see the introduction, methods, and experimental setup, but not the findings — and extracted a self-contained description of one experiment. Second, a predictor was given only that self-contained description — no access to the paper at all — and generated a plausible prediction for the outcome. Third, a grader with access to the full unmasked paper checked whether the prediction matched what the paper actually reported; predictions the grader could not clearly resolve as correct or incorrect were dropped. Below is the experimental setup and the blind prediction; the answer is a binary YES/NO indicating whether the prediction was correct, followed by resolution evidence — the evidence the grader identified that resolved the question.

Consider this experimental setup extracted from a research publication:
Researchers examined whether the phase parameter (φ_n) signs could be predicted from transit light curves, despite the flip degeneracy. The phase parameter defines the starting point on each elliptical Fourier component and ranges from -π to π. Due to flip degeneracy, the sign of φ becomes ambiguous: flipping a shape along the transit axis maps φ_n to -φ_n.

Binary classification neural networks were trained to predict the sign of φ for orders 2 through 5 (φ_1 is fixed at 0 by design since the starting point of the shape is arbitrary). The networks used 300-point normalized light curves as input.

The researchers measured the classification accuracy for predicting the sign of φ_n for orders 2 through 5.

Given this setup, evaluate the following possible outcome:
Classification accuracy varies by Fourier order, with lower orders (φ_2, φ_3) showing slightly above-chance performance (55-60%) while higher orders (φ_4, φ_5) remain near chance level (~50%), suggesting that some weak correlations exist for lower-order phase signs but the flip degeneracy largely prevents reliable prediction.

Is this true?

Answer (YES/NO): NO